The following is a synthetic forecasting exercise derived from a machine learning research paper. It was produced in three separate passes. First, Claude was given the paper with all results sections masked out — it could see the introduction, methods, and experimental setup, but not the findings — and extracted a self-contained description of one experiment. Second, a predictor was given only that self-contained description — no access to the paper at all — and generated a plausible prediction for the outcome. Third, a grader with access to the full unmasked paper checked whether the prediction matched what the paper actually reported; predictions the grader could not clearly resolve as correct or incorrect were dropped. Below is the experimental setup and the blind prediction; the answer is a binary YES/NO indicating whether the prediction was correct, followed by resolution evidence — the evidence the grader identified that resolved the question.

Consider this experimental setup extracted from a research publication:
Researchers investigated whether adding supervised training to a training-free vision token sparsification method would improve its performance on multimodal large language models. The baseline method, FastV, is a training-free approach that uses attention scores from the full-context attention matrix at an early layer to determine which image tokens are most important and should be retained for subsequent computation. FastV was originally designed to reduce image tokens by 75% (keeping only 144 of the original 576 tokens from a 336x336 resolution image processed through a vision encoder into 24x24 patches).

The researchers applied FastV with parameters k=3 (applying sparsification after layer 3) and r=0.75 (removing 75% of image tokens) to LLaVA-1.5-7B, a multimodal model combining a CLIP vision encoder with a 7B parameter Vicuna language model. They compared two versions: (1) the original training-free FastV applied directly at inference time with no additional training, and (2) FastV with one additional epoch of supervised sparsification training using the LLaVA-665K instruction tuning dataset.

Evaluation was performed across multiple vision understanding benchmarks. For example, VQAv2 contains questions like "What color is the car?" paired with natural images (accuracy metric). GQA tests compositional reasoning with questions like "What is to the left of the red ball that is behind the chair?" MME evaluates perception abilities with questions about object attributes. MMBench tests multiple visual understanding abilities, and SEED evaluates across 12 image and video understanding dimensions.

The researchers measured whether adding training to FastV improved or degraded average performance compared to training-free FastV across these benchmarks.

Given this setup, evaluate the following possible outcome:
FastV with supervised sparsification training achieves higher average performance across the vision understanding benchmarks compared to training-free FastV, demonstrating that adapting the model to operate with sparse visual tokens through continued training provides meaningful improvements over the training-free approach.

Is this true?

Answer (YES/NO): NO